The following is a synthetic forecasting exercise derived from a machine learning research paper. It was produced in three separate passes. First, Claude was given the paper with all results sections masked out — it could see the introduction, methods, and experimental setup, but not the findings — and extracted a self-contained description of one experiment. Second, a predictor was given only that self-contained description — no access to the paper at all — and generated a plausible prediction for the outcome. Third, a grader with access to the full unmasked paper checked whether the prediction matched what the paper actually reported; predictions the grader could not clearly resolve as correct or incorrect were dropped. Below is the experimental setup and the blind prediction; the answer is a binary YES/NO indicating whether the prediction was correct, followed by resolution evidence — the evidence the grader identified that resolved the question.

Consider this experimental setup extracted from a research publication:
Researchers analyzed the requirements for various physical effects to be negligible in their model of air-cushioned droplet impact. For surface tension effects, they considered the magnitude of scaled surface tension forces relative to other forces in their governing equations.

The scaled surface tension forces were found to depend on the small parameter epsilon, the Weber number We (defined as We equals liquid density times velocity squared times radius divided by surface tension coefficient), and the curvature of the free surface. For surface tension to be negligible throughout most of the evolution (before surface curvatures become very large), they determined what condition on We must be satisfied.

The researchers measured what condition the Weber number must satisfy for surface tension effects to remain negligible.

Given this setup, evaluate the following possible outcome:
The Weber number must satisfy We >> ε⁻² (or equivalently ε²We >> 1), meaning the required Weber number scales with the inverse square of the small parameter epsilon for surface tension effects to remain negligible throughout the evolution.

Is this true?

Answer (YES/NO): NO